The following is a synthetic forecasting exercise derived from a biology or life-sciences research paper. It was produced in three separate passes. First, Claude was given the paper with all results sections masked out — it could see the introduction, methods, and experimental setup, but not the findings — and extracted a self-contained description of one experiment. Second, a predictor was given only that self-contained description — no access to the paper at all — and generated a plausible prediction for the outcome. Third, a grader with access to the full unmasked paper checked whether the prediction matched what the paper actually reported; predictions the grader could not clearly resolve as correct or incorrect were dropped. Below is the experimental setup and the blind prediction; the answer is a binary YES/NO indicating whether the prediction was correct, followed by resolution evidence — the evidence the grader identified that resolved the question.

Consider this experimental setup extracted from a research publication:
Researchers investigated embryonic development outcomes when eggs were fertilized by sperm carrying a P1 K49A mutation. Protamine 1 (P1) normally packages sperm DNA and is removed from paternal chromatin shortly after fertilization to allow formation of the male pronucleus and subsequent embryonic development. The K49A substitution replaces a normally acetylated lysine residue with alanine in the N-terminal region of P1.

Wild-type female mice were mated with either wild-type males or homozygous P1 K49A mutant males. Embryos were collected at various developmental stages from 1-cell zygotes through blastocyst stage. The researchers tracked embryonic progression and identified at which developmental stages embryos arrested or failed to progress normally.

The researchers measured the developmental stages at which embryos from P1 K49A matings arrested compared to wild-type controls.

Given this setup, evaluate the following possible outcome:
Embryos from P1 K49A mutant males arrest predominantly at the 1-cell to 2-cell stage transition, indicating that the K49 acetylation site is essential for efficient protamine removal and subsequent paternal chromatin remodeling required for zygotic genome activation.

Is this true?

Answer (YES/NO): NO